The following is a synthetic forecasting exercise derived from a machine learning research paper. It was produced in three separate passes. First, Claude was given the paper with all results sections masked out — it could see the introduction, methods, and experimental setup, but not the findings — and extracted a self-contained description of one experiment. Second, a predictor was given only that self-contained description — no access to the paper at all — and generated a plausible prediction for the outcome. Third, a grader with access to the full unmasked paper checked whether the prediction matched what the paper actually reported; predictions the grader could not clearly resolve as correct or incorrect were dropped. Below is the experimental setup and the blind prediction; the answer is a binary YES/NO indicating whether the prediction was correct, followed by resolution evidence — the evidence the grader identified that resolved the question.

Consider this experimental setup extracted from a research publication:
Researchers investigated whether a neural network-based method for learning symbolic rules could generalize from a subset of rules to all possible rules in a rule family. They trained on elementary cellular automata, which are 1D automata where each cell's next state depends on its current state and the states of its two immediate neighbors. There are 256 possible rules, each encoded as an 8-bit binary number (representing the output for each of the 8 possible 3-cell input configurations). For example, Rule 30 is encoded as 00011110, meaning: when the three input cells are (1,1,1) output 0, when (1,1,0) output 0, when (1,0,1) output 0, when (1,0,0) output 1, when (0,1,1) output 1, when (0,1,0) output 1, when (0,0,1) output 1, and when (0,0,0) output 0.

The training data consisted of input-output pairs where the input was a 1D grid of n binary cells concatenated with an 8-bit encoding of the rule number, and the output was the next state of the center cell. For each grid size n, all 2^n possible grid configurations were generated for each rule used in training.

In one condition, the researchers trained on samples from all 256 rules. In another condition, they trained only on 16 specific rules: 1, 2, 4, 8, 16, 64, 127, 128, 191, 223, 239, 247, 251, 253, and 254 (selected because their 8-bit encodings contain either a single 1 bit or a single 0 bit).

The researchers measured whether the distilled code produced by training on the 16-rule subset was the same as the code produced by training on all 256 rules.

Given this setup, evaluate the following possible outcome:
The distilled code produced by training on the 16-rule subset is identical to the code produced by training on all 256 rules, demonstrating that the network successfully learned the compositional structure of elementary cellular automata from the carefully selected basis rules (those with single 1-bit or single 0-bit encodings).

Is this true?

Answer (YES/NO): YES